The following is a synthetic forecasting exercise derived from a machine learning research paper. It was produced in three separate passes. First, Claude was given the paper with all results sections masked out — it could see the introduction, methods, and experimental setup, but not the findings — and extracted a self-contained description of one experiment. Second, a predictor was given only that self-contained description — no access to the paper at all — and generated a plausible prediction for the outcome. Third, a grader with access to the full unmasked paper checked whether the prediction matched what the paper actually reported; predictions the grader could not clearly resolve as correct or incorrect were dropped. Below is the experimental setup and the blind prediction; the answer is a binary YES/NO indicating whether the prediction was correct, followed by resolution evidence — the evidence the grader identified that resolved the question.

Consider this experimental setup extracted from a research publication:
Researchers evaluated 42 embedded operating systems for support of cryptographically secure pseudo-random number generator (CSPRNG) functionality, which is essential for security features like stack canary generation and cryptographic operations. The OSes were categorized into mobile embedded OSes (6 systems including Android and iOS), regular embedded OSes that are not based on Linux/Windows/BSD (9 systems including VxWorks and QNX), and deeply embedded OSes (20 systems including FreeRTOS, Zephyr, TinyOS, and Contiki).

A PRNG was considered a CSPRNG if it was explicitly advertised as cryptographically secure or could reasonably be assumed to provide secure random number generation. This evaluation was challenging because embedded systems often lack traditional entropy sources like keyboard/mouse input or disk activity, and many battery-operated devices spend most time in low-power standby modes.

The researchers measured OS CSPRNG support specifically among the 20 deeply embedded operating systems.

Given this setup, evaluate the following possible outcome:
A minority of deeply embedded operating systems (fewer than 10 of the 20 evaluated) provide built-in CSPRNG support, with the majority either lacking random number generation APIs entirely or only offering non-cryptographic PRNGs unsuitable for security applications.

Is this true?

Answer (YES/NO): YES